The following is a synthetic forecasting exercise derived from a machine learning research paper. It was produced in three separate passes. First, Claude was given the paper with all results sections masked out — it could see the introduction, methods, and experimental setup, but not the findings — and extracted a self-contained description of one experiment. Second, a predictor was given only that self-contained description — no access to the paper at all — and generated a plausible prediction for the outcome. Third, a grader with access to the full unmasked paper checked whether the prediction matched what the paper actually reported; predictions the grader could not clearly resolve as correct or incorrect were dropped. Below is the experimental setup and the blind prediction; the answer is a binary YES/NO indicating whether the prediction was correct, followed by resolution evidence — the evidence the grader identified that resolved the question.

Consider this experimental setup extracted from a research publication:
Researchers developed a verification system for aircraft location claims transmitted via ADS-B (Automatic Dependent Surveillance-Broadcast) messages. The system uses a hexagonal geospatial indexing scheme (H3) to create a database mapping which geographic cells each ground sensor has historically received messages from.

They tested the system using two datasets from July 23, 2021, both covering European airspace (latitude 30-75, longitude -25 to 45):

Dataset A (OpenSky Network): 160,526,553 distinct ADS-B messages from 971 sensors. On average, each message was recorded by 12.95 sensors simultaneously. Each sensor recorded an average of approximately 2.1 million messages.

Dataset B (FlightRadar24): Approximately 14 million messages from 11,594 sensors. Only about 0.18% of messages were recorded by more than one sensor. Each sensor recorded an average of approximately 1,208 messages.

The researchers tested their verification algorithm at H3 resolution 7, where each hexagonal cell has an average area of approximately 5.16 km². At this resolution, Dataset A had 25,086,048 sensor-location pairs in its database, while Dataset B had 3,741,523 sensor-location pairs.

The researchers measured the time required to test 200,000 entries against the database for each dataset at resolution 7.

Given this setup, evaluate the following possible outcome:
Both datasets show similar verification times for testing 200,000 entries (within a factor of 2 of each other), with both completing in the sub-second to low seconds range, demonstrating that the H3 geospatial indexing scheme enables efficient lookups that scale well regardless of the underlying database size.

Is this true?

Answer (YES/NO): NO